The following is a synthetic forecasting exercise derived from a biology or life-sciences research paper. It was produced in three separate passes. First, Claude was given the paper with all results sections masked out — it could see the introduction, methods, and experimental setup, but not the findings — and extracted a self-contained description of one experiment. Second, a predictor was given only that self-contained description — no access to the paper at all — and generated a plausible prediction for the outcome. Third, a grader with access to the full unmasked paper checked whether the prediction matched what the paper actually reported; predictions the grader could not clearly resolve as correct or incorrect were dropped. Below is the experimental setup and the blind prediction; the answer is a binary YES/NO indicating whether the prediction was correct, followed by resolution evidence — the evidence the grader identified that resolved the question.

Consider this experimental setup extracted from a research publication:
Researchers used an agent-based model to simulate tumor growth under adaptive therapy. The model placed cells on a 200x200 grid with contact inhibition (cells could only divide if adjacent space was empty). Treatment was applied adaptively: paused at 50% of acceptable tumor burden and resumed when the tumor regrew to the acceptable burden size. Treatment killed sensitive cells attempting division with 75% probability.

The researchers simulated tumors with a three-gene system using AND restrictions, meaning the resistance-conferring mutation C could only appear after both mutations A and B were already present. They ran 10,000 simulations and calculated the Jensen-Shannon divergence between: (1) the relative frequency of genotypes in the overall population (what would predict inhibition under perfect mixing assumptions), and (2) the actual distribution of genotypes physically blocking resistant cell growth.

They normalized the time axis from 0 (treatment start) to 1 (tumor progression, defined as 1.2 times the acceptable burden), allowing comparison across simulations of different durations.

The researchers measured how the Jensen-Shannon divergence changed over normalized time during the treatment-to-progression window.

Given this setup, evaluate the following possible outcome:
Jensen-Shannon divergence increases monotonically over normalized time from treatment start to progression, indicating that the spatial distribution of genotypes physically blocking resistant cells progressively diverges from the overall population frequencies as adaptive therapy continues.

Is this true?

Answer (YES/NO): NO